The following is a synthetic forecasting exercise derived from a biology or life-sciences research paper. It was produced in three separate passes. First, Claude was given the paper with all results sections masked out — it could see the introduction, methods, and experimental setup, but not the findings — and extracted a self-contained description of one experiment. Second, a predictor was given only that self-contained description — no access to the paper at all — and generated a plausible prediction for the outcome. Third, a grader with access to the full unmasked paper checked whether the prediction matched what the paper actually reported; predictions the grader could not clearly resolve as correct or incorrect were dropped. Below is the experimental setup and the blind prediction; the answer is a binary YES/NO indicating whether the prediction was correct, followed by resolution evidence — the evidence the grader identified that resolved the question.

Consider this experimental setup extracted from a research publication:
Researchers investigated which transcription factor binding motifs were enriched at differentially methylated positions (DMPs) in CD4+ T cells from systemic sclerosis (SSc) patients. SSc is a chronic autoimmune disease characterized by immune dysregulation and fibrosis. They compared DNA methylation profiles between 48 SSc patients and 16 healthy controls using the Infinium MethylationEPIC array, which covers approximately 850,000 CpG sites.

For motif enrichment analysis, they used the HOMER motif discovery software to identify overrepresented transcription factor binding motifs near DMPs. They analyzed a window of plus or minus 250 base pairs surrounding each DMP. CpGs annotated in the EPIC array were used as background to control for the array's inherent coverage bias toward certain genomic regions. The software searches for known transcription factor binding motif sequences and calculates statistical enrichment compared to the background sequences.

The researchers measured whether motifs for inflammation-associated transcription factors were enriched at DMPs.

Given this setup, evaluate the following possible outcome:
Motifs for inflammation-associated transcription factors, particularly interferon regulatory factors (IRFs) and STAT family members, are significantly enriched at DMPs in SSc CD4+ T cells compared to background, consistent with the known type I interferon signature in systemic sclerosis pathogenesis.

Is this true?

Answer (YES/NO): NO